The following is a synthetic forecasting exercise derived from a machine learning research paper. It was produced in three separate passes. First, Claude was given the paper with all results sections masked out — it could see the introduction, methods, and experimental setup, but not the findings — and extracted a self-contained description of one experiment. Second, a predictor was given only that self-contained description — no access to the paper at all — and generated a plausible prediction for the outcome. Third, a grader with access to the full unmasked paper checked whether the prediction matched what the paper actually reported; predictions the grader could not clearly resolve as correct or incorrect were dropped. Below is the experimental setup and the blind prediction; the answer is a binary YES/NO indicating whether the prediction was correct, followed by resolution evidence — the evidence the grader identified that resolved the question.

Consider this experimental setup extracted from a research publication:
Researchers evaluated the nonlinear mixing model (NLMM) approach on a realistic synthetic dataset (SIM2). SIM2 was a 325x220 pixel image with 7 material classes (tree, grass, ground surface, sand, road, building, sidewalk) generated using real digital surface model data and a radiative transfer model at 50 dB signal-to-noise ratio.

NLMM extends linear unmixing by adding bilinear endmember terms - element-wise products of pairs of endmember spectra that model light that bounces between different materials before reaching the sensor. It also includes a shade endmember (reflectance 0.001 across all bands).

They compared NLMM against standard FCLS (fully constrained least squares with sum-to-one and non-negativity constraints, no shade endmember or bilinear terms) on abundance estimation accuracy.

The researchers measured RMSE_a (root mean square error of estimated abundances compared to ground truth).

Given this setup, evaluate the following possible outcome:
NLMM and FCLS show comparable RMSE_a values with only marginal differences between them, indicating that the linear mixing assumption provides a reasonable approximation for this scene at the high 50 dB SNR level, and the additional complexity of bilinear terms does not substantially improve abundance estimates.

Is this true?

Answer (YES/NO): NO